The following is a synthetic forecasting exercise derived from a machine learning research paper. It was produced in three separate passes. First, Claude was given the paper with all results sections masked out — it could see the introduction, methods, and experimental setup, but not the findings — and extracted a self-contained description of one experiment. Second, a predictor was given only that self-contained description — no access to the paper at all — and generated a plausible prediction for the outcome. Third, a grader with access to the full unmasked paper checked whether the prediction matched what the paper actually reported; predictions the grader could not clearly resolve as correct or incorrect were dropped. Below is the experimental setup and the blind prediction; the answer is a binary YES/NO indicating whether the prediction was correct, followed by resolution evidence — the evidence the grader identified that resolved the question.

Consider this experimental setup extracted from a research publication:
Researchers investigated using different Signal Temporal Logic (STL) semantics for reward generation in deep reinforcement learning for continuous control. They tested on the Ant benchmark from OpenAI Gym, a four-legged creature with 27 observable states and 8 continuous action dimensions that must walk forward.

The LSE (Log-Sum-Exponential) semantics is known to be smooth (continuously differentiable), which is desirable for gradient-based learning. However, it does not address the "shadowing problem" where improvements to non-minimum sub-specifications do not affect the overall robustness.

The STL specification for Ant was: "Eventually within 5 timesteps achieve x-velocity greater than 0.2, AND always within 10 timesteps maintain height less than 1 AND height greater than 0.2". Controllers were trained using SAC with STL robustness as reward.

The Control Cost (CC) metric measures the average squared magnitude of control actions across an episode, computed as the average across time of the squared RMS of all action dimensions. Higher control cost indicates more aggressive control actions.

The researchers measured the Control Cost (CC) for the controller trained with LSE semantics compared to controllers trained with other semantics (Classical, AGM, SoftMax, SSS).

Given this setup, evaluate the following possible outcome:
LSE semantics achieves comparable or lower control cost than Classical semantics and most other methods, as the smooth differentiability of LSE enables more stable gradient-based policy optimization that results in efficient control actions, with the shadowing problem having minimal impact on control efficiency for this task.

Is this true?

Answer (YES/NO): NO